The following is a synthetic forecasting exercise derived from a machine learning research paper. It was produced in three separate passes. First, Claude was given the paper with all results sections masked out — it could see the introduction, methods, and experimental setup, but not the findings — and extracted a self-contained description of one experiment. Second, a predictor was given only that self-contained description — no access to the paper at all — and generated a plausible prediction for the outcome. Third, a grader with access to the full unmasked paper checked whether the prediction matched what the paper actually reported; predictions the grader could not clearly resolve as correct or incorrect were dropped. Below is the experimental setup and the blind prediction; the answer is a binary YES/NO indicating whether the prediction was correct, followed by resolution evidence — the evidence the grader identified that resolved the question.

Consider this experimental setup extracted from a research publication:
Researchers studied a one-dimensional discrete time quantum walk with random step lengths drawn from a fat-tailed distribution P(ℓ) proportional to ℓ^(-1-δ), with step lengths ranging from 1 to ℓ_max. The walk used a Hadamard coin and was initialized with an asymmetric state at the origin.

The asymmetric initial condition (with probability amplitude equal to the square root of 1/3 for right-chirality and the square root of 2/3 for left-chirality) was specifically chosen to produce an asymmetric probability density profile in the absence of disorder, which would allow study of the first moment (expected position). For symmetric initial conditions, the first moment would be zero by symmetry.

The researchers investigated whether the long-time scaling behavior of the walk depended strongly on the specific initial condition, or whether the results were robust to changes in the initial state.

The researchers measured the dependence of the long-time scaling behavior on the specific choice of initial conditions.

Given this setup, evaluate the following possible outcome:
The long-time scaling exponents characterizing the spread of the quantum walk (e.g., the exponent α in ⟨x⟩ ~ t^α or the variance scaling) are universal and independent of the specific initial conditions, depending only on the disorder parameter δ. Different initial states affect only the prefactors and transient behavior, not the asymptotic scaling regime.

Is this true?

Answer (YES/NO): NO